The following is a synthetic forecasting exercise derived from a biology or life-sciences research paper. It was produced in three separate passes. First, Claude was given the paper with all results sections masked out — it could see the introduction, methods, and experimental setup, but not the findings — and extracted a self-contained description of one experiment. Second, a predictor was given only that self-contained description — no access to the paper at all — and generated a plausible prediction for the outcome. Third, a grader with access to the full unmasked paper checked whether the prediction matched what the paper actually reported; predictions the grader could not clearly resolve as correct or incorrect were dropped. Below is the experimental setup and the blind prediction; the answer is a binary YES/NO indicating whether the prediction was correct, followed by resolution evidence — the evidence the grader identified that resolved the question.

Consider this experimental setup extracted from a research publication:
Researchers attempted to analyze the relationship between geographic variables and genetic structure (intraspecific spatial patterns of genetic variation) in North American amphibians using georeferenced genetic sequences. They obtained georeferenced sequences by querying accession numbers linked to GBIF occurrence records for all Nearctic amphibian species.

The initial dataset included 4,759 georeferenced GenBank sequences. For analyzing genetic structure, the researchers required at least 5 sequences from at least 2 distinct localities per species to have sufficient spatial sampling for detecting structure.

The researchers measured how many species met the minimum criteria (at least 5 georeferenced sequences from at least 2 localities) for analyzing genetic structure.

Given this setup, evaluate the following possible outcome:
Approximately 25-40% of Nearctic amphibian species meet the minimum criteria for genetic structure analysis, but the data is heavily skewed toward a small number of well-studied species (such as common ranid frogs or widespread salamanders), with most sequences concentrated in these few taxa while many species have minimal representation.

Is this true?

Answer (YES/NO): NO